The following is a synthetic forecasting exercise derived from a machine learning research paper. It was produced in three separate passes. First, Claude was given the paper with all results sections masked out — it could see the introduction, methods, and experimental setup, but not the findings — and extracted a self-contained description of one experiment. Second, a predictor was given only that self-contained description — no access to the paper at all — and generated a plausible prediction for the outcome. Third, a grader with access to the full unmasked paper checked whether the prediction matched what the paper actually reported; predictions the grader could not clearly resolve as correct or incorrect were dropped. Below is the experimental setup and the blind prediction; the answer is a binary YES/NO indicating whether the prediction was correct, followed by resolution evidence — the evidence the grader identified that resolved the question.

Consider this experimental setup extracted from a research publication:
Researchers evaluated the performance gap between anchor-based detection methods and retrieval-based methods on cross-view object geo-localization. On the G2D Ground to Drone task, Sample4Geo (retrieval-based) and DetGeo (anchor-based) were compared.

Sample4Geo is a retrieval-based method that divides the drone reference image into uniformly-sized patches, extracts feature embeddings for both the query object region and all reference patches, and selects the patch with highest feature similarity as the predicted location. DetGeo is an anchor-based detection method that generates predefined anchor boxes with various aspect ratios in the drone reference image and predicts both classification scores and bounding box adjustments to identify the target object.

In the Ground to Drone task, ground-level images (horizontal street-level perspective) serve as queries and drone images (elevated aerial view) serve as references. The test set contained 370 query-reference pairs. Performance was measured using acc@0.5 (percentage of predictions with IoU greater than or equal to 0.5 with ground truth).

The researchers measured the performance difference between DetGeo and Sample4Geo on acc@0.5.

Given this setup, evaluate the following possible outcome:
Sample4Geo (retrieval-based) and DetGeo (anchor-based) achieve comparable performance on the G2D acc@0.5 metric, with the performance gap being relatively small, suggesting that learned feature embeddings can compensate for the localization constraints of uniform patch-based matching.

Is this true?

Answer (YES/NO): NO